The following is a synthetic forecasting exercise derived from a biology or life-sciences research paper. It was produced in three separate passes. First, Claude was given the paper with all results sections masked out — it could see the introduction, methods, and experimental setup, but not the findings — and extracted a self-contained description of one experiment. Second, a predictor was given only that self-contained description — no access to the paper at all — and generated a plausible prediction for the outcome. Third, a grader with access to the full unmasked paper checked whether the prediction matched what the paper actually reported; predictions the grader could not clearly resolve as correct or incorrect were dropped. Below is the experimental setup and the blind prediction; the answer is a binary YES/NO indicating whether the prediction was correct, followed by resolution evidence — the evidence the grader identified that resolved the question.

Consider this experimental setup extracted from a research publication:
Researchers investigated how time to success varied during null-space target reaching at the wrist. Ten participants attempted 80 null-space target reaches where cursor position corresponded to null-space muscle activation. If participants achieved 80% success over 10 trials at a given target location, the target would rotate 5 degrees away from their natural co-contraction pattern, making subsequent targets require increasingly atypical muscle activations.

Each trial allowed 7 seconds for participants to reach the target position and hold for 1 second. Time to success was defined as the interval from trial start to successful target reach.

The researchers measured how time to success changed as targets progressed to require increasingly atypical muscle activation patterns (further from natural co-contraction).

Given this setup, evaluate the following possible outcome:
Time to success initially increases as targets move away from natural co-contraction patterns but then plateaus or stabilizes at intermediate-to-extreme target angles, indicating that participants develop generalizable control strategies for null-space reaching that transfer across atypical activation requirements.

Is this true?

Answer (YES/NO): NO